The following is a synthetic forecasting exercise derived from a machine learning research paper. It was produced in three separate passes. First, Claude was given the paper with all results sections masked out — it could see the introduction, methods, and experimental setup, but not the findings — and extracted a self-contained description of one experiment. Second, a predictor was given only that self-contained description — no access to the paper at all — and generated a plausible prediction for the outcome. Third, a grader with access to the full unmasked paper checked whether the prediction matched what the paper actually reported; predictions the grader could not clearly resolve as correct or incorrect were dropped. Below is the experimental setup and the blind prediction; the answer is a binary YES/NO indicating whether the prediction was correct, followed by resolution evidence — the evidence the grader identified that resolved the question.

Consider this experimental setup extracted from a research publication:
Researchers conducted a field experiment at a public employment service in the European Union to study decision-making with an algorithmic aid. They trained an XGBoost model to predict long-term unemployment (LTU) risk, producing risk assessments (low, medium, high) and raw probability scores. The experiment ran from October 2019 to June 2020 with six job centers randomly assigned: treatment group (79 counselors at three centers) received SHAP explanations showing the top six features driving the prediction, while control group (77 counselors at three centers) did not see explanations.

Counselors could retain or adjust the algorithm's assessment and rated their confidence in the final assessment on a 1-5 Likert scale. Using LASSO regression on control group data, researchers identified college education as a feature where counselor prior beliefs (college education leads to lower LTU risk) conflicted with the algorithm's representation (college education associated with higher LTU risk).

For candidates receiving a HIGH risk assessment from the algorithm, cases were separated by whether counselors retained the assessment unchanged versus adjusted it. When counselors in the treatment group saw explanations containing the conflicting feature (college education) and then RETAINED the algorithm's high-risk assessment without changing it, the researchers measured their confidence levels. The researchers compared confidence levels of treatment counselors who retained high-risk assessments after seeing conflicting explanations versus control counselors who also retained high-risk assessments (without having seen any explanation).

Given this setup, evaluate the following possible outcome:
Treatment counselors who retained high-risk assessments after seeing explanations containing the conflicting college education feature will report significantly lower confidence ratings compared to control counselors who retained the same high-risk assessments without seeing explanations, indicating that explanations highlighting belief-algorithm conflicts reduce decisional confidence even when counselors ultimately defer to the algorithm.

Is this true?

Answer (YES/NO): NO